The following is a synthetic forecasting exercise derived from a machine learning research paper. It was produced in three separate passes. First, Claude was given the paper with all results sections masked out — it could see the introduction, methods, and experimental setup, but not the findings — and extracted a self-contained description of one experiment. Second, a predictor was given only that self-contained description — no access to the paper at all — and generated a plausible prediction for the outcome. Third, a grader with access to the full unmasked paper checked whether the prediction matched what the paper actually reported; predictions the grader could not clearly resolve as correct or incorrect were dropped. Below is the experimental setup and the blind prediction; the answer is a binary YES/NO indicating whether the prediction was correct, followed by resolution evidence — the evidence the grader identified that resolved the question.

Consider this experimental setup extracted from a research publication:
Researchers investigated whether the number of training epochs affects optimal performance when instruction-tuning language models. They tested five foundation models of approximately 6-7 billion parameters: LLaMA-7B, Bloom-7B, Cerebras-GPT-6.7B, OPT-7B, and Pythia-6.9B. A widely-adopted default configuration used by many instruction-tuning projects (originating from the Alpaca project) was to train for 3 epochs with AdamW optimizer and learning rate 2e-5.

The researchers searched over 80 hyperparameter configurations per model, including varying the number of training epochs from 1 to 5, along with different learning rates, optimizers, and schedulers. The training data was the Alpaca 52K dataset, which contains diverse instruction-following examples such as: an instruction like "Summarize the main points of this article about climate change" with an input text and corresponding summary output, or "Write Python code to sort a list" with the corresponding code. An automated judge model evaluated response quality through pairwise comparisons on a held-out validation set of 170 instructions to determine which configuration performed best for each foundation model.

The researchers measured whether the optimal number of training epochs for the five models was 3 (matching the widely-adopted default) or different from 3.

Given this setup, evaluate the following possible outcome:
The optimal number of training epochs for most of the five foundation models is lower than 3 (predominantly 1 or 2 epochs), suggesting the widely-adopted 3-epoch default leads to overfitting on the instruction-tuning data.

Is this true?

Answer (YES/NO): NO